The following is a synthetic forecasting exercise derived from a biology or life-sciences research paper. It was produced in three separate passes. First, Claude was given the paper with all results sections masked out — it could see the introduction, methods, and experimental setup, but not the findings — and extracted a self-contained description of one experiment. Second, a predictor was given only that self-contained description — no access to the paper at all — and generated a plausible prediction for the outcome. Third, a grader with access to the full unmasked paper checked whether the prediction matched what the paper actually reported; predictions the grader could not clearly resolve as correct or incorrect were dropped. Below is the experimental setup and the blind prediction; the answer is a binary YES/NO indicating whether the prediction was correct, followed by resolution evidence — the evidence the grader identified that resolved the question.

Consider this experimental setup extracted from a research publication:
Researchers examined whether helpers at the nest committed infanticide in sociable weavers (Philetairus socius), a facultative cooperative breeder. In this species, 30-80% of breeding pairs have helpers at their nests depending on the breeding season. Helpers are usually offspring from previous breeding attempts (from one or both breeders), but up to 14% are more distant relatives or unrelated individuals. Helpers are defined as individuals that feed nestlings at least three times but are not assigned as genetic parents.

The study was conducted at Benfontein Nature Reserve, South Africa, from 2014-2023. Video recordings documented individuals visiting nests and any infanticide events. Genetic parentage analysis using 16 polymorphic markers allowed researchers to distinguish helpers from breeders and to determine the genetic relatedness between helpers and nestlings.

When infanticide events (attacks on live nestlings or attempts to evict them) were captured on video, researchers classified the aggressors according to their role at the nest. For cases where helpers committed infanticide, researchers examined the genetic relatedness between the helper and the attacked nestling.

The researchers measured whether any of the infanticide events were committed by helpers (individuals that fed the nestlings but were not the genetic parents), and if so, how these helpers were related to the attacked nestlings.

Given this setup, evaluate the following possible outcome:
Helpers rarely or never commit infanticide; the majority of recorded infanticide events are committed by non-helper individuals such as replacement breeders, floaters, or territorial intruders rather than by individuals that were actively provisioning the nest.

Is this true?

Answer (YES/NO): YES